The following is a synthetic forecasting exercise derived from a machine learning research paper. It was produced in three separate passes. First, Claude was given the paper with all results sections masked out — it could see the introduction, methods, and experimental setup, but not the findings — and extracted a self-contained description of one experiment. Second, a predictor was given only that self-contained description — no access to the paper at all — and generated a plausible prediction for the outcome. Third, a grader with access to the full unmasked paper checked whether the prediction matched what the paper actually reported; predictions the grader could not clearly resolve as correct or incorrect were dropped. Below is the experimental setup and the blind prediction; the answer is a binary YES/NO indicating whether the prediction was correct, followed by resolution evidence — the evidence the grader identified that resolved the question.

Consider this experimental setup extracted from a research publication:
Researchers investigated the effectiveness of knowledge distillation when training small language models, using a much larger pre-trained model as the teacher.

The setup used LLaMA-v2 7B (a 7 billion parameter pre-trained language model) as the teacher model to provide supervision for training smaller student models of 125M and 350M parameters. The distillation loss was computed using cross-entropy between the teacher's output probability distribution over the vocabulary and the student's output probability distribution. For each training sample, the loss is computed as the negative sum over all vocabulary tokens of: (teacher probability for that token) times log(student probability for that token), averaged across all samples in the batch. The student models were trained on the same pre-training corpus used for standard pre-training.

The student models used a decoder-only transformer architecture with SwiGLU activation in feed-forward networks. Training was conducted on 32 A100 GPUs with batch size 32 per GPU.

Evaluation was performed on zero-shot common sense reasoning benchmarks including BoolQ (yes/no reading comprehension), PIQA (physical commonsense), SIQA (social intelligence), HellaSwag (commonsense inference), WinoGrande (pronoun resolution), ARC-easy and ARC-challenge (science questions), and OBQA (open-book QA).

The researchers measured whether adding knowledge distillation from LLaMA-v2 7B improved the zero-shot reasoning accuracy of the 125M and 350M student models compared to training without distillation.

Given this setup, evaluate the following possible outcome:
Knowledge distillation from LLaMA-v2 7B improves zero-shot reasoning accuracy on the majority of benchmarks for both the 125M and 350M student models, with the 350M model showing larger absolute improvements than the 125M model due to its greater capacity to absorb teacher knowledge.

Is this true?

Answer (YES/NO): NO